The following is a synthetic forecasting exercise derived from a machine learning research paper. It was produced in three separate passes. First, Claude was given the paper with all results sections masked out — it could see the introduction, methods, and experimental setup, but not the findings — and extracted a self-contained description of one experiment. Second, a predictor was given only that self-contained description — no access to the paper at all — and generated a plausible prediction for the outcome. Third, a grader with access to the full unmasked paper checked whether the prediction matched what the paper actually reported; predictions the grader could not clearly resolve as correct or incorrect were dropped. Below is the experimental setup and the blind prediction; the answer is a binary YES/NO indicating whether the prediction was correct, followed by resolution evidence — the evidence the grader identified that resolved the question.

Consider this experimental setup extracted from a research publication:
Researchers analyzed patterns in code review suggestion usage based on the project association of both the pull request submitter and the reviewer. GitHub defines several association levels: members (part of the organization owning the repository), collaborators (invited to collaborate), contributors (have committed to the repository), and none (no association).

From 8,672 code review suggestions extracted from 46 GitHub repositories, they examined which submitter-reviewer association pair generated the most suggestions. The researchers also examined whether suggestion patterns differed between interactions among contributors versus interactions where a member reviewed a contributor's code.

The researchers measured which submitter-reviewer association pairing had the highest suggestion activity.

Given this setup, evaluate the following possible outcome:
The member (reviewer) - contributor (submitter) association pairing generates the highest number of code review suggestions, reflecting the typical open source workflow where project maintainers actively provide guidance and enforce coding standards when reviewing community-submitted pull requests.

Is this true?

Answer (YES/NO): YES